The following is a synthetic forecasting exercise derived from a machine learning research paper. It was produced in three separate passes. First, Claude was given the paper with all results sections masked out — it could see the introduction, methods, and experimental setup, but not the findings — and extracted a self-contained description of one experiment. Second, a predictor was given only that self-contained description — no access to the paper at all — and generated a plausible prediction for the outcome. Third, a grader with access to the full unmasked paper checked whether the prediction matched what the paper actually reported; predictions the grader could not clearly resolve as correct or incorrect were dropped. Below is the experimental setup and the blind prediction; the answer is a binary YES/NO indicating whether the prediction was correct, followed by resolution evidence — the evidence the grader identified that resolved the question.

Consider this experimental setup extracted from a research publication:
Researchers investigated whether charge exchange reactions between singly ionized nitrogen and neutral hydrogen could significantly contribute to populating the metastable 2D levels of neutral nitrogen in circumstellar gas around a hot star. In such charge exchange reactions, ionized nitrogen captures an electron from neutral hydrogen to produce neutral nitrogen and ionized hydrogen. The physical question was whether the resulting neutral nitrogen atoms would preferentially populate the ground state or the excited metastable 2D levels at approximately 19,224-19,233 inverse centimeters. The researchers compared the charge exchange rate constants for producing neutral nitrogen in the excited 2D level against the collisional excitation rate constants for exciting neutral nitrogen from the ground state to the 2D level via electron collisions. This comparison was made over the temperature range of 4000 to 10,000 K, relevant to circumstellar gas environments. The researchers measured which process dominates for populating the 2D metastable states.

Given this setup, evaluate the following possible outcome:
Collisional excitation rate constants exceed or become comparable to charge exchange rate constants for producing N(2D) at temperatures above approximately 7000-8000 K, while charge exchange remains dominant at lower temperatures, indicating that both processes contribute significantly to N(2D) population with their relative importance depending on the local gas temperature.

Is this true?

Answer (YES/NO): NO